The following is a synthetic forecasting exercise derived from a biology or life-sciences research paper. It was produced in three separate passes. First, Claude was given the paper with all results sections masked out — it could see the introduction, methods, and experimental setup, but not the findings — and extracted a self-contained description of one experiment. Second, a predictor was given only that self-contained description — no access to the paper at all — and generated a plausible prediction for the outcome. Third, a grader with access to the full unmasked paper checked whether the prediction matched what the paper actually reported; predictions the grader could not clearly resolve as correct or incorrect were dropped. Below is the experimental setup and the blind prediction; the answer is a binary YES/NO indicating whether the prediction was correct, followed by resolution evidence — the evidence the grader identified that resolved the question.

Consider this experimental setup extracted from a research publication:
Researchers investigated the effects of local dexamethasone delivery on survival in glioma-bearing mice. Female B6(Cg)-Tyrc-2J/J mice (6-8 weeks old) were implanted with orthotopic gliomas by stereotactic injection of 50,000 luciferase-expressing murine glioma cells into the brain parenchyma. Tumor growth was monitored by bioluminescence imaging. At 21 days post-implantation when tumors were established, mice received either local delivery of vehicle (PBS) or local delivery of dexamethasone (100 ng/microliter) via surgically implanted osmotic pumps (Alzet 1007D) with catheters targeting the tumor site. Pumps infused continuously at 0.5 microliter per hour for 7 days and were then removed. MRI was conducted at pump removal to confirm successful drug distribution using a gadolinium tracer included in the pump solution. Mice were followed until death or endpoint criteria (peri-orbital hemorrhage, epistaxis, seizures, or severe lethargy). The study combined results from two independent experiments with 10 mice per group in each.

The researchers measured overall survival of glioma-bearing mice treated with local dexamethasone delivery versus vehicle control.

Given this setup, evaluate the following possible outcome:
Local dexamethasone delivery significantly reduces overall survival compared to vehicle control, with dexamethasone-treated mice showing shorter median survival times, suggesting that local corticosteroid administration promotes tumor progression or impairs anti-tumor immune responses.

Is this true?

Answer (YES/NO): NO